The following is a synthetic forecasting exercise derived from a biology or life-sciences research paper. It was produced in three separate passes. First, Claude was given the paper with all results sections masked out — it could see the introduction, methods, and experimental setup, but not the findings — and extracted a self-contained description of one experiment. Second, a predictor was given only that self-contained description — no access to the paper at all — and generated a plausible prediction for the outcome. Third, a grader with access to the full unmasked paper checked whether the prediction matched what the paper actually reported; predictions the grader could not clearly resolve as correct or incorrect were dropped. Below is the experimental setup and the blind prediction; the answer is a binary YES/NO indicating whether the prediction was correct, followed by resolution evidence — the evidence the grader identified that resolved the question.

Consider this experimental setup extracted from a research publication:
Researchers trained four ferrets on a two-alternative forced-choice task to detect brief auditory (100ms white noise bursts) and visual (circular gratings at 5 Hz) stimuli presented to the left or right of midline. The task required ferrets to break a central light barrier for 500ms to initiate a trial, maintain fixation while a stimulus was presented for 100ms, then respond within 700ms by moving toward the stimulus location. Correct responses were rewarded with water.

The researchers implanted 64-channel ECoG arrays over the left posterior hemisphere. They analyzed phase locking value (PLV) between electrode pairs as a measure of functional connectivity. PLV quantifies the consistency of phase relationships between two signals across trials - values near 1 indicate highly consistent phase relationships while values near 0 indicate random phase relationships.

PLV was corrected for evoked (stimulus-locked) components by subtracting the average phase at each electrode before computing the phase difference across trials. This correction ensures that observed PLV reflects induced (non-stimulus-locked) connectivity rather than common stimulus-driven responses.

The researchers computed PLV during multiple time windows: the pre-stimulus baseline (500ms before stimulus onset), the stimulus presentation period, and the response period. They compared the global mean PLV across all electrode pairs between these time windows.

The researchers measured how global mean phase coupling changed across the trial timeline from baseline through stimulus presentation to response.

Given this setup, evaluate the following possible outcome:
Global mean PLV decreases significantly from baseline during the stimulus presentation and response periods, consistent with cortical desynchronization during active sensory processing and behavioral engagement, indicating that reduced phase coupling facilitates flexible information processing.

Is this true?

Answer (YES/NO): YES